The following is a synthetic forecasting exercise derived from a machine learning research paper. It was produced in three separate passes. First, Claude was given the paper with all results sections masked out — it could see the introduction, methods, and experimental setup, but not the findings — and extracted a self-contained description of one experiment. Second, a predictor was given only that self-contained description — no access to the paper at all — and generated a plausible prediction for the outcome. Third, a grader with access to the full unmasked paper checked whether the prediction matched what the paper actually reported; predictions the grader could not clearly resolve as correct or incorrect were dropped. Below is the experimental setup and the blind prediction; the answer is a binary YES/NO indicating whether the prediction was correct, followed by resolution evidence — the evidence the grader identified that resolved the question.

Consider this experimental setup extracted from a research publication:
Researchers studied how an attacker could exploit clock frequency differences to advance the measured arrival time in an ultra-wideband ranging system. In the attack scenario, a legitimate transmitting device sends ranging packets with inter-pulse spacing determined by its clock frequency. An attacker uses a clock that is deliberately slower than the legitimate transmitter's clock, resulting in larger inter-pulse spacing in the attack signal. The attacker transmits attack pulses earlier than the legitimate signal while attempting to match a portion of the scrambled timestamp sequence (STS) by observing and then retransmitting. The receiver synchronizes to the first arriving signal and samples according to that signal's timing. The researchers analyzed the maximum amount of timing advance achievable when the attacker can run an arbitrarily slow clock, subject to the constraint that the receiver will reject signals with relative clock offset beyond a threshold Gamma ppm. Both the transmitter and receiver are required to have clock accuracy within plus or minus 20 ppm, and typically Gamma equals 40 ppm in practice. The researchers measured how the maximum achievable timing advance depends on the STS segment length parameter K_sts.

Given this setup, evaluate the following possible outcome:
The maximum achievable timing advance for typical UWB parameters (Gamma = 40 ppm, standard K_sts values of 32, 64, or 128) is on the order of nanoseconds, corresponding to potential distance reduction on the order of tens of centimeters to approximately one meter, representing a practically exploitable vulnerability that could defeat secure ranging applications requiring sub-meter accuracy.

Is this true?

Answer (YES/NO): NO